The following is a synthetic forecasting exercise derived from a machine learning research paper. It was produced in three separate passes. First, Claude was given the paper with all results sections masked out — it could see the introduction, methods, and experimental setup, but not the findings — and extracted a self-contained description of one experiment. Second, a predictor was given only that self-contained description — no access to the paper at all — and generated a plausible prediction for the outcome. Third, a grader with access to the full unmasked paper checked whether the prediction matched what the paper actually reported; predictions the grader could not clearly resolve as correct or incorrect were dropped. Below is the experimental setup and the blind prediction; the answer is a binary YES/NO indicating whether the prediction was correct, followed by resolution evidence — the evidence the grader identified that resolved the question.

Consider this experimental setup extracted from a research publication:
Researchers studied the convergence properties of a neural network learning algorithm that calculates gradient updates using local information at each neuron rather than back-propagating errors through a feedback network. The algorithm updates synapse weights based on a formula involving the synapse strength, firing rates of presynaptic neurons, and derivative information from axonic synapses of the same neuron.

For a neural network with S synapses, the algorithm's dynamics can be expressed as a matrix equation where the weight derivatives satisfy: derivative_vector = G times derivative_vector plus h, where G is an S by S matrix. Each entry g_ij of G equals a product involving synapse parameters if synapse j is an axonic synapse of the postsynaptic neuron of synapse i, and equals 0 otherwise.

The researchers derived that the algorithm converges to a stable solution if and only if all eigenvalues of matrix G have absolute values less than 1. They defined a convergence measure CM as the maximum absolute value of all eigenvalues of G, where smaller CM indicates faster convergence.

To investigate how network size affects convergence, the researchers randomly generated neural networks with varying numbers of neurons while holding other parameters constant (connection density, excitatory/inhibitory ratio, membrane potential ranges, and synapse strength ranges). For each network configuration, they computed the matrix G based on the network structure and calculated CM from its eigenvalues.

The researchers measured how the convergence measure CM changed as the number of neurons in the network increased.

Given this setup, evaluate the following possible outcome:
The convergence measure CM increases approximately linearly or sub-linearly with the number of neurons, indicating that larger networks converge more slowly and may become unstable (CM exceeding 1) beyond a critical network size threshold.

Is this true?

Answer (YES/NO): NO